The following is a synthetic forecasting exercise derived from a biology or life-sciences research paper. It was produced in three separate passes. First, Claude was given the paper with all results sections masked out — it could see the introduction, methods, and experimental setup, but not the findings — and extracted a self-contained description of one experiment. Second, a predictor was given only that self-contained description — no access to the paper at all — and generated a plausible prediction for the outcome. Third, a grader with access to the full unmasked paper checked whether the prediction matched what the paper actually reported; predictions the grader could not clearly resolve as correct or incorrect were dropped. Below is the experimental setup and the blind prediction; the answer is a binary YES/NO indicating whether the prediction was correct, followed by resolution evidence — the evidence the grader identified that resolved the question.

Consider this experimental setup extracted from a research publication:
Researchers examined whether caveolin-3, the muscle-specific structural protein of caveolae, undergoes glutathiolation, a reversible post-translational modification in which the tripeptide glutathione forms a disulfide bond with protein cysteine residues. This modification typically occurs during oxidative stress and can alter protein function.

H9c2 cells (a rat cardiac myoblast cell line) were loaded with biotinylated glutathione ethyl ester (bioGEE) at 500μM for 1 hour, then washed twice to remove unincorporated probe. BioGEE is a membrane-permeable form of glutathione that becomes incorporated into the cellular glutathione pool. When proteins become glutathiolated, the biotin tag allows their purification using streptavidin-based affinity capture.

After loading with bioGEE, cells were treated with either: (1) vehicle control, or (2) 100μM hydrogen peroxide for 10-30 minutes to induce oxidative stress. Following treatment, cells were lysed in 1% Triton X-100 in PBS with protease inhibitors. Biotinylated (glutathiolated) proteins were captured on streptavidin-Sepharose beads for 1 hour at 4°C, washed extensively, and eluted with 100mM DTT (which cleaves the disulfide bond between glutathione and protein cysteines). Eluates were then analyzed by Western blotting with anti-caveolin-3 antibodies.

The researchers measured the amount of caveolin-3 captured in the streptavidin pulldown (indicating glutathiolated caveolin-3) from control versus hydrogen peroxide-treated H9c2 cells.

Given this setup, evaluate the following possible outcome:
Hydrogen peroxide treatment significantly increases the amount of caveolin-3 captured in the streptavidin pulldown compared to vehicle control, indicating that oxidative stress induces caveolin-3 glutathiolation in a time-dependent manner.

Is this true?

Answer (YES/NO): NO